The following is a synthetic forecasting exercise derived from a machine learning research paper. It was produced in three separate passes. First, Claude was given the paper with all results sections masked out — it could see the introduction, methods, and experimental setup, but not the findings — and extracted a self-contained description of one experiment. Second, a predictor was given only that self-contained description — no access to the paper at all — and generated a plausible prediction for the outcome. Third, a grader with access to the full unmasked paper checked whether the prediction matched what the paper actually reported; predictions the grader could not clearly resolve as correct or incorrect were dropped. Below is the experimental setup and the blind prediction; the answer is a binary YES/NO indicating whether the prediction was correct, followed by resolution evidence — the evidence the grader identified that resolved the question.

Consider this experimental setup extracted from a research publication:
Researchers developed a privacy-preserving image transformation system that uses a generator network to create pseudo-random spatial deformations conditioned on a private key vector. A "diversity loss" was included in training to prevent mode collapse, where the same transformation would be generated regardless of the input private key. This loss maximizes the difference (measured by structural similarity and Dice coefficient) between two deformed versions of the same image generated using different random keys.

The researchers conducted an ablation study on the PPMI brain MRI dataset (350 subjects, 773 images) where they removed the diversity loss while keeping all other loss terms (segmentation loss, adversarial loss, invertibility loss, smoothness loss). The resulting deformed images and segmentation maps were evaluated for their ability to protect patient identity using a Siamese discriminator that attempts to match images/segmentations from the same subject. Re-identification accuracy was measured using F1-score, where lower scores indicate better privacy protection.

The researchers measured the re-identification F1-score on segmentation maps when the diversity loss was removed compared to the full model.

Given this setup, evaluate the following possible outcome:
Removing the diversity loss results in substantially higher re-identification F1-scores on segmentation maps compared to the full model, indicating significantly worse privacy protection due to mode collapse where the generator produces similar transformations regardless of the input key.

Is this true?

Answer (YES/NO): YES